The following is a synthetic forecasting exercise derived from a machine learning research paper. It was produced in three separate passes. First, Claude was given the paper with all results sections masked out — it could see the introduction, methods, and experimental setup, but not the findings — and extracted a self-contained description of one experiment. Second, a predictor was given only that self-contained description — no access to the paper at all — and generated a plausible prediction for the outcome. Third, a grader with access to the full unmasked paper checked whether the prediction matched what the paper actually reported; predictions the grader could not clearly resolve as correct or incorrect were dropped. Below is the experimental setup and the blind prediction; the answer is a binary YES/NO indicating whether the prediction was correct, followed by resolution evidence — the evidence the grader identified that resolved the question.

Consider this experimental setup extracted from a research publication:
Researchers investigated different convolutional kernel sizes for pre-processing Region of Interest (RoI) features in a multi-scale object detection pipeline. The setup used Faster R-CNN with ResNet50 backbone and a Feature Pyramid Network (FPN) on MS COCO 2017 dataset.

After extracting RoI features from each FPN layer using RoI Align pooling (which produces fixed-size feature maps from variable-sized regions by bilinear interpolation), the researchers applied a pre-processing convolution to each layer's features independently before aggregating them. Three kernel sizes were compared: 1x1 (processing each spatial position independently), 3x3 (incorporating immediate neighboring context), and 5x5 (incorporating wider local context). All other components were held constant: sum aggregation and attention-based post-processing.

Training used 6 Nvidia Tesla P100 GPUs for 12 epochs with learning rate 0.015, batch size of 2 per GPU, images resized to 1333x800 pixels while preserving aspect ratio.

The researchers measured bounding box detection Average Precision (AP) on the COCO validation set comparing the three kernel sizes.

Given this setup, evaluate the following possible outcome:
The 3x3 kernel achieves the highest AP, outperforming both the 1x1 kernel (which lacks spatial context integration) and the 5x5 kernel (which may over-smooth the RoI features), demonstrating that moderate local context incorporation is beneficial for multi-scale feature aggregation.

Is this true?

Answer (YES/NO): NO